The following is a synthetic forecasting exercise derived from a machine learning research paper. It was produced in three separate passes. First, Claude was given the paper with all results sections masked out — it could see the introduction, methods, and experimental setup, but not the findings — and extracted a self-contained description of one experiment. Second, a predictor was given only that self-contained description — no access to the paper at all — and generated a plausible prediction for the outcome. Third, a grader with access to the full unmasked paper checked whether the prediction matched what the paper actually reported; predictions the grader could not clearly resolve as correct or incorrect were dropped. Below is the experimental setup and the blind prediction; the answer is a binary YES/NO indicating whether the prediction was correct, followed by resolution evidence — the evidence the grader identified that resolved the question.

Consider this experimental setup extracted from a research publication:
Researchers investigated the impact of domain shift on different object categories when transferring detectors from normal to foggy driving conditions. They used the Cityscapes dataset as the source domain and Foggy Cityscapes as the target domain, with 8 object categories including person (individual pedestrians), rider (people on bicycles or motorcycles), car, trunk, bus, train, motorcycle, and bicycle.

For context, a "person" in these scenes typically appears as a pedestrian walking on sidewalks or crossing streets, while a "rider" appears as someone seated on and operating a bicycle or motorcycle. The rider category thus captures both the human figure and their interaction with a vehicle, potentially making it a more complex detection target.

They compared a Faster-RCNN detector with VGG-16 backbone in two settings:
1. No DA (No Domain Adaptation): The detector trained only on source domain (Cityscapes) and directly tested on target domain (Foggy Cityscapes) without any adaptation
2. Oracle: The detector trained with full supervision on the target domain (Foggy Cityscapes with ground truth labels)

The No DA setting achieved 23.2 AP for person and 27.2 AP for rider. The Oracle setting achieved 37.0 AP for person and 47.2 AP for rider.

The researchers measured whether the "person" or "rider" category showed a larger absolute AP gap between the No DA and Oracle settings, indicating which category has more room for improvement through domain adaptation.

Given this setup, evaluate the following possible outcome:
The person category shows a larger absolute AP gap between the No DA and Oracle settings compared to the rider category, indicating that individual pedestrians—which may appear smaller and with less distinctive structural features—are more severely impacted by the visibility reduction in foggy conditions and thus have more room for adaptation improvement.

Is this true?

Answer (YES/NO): NO